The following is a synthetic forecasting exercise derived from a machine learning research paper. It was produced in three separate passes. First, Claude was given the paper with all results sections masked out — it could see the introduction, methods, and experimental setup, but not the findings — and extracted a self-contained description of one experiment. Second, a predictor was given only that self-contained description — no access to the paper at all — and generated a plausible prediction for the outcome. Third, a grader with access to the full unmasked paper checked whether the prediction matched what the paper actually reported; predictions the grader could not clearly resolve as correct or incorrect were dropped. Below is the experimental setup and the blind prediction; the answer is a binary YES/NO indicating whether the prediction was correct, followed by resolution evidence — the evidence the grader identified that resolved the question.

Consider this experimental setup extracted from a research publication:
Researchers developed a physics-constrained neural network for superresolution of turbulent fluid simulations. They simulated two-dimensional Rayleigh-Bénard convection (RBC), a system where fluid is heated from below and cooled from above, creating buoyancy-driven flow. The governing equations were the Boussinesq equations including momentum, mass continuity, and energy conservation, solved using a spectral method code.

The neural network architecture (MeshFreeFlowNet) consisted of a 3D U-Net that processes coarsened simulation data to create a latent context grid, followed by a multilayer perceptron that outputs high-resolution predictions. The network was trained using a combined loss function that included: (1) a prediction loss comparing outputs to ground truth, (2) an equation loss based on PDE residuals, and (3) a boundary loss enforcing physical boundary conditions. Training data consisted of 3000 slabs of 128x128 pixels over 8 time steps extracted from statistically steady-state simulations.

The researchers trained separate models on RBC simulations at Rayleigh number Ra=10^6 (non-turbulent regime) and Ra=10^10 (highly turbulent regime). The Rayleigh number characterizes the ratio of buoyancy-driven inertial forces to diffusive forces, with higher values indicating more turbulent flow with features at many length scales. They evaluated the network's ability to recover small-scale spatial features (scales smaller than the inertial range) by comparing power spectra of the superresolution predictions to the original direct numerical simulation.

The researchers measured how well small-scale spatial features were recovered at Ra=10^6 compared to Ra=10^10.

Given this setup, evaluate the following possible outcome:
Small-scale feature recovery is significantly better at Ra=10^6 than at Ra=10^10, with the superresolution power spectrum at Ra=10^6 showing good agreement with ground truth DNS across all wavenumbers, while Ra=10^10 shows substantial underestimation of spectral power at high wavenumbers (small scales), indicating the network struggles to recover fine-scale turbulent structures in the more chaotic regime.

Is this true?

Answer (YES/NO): NO